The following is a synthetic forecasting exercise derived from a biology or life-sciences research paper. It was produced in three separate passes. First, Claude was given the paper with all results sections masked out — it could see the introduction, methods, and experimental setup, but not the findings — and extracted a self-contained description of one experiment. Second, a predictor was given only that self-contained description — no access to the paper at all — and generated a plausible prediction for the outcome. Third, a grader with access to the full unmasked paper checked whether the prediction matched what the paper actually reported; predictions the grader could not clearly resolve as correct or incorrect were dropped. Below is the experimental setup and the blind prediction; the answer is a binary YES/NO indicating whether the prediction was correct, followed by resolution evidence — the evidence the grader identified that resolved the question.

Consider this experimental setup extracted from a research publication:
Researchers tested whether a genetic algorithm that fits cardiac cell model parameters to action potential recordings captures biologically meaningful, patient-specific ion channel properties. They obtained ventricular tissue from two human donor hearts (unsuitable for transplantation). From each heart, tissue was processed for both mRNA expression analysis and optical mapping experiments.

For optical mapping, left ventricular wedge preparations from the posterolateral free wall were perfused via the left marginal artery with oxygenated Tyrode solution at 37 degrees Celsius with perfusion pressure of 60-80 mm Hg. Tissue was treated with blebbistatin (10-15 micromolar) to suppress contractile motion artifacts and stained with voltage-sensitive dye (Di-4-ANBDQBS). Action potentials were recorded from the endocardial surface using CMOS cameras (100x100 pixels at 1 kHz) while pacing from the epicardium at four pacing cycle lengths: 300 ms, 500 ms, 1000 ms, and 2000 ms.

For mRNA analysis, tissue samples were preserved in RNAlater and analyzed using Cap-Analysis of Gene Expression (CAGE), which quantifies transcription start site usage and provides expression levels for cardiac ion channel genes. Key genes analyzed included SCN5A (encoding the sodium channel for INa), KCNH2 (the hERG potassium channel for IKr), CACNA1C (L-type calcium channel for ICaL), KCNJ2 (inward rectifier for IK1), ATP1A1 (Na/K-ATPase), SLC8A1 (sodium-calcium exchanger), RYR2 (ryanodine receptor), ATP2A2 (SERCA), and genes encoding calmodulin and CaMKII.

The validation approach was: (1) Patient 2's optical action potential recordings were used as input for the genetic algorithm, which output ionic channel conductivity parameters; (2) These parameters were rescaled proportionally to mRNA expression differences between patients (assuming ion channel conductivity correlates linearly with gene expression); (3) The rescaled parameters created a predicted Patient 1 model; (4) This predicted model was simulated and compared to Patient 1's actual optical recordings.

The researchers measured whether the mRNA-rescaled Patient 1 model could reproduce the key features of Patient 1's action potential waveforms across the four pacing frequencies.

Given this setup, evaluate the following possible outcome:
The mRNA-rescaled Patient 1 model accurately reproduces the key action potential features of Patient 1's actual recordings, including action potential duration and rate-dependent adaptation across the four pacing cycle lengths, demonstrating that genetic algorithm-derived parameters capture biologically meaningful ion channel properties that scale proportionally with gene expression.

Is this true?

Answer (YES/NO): YES